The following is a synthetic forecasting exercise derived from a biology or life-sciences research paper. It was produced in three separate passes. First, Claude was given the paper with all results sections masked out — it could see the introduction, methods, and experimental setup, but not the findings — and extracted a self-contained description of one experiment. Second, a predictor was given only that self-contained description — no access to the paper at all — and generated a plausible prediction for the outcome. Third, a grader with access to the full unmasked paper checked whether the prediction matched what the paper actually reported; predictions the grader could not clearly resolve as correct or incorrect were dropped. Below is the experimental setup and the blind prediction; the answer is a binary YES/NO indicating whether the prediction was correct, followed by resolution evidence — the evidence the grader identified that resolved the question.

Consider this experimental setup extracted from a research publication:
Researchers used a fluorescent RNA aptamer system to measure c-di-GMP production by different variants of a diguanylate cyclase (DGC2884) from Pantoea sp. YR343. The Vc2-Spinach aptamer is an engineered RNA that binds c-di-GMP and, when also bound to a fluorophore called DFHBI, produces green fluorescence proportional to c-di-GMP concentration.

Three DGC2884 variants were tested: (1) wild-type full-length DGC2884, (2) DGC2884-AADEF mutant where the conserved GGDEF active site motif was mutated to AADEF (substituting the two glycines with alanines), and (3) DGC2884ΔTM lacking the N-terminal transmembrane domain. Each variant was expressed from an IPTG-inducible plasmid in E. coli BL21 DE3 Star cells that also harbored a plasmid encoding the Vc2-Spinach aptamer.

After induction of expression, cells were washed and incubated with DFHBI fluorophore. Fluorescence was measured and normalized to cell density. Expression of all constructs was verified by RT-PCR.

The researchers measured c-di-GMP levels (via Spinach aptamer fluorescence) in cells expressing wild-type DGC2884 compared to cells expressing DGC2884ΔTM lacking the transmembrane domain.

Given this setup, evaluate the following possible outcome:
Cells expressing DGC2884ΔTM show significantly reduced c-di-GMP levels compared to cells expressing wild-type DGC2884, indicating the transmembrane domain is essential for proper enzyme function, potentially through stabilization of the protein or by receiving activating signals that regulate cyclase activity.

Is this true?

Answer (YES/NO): YES